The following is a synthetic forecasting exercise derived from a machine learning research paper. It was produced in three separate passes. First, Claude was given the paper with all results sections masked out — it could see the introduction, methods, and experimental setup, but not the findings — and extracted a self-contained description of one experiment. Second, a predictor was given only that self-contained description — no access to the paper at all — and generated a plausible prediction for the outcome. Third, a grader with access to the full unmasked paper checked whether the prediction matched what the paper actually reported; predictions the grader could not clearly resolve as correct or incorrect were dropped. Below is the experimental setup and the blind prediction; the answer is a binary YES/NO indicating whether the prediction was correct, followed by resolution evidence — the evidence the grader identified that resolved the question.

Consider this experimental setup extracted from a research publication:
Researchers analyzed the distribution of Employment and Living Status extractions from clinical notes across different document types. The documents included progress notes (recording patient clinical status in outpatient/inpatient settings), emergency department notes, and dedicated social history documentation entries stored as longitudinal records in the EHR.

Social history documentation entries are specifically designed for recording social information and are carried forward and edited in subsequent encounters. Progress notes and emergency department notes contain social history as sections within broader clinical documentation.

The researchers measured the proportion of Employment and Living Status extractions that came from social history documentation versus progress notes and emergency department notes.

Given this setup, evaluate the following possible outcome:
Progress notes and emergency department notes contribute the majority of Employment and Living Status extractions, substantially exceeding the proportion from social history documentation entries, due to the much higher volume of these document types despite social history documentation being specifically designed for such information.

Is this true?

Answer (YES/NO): NO